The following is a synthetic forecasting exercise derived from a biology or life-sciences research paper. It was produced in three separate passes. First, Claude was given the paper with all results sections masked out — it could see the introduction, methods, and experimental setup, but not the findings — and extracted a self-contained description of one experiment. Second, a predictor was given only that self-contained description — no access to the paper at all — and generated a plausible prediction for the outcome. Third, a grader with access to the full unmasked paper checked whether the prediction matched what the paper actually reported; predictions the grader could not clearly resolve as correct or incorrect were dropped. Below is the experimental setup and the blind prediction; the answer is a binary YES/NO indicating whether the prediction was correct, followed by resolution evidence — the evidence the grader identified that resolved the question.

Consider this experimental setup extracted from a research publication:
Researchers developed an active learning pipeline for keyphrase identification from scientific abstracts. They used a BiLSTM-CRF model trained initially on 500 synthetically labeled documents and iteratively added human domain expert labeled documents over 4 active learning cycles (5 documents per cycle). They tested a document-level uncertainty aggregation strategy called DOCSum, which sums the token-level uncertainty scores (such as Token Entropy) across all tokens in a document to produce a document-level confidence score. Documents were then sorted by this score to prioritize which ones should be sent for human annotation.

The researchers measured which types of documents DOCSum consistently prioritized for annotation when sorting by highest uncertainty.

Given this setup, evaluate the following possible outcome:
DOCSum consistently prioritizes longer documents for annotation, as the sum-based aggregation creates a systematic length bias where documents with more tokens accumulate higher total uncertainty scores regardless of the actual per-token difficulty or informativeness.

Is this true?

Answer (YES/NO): YES